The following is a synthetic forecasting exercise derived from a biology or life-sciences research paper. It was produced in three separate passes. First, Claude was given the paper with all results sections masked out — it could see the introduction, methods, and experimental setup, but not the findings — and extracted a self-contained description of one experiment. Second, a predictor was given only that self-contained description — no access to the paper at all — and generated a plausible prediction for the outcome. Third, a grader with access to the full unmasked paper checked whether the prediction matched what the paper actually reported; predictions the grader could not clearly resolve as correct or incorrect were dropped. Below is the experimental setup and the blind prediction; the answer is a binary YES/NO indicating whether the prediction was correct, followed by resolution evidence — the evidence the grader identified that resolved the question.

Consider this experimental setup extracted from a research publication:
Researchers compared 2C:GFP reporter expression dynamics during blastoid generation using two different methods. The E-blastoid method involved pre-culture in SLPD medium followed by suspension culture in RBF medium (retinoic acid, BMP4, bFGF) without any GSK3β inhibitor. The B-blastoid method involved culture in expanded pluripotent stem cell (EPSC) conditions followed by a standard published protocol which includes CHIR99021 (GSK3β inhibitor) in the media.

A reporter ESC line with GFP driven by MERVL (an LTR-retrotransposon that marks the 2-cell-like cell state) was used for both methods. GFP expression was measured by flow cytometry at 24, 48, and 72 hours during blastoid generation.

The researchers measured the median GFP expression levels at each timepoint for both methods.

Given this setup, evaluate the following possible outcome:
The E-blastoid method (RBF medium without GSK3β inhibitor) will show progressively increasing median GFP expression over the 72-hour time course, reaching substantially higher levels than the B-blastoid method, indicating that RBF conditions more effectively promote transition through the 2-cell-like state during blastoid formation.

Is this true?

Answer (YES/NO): NO